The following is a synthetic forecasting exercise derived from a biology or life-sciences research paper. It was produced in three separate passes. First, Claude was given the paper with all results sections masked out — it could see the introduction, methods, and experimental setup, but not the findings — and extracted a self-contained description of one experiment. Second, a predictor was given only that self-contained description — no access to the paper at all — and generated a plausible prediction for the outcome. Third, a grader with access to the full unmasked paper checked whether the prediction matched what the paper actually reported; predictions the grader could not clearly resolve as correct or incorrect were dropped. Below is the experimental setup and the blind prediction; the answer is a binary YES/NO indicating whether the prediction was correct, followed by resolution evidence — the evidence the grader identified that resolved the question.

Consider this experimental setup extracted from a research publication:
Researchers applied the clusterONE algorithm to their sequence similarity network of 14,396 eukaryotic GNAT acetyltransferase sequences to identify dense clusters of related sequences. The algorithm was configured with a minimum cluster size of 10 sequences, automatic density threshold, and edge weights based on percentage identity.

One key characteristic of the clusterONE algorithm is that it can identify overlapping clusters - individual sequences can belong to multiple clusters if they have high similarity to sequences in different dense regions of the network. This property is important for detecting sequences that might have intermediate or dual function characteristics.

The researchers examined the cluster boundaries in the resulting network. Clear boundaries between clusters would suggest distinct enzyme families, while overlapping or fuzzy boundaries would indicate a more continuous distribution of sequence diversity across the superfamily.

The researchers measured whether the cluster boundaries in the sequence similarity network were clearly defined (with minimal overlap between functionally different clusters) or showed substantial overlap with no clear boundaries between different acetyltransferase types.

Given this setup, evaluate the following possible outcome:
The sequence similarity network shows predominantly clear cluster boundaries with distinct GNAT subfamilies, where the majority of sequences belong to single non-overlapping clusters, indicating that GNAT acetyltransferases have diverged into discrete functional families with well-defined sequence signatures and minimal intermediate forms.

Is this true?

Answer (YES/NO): NO